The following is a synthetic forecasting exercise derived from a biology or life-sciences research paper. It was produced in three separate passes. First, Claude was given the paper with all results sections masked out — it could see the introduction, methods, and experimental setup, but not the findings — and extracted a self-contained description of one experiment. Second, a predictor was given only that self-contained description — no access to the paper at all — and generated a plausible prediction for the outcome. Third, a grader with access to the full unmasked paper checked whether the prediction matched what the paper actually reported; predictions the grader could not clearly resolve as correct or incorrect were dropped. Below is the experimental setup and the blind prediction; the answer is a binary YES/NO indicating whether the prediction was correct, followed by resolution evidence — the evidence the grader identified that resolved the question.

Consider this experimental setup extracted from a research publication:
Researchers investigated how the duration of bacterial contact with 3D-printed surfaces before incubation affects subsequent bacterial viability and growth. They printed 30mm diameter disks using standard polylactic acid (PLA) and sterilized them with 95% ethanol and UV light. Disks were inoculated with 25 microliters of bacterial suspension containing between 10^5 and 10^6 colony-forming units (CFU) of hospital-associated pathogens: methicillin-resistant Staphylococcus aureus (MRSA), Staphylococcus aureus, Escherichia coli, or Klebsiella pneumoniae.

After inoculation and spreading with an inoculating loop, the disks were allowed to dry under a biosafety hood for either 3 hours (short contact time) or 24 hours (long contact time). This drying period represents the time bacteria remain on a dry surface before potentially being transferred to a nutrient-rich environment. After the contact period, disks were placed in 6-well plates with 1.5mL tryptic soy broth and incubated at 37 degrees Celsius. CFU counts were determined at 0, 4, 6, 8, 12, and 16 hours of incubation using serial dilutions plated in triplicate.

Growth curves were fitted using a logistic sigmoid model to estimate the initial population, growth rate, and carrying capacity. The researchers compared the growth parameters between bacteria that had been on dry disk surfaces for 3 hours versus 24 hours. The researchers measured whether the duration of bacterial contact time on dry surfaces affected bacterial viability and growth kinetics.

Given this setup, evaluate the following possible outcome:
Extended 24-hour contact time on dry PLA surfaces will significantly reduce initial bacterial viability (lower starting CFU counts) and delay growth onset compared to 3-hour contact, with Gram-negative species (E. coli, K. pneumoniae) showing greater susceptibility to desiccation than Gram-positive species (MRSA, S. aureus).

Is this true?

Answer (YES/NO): NO